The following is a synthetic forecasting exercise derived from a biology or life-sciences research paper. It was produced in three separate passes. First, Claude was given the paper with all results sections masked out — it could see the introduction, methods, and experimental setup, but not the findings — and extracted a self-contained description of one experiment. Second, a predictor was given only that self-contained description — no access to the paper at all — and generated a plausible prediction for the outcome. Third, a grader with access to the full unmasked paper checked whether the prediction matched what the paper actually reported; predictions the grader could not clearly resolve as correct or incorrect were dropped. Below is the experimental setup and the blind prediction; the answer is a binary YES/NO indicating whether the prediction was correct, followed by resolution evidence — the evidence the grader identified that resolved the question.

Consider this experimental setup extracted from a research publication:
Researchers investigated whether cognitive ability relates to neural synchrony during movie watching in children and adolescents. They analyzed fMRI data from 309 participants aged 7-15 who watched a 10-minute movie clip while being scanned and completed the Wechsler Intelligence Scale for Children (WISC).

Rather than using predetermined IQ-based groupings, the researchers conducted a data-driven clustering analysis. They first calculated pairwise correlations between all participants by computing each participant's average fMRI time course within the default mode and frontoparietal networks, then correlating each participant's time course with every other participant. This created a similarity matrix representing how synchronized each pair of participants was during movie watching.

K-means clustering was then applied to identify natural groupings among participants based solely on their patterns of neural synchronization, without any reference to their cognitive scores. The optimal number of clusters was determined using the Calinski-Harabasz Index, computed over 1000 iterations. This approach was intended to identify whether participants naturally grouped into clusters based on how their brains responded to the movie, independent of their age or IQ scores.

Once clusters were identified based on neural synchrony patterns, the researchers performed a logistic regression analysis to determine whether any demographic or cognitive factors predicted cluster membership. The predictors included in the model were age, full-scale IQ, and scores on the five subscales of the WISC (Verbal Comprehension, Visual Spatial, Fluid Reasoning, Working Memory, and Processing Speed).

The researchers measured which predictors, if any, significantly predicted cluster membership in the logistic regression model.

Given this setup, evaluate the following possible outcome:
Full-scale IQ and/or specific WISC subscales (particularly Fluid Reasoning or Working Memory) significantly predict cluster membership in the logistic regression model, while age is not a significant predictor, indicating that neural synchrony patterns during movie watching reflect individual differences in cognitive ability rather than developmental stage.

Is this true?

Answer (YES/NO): NO